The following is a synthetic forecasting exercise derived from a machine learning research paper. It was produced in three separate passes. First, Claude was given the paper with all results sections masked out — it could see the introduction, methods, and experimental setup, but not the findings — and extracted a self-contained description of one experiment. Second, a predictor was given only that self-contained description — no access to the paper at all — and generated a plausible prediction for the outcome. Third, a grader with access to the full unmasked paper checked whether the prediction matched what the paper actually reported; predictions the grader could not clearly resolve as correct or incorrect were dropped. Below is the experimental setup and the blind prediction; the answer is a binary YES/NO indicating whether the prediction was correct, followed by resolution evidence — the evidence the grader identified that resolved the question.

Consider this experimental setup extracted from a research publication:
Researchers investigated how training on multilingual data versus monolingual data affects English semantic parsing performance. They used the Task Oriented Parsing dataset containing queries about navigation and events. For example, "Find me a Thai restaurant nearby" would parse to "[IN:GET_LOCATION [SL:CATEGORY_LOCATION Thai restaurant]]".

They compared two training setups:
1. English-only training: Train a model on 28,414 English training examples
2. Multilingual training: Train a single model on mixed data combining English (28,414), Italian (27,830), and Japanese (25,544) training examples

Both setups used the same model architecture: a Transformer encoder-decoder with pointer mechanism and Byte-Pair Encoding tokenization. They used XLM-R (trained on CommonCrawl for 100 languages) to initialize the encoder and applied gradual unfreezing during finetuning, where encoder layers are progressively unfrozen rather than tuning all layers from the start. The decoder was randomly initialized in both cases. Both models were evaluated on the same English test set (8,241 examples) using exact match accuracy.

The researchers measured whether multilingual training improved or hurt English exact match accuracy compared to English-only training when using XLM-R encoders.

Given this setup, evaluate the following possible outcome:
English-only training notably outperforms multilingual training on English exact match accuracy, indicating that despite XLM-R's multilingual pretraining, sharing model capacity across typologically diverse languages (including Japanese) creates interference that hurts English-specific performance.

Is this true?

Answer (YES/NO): NO